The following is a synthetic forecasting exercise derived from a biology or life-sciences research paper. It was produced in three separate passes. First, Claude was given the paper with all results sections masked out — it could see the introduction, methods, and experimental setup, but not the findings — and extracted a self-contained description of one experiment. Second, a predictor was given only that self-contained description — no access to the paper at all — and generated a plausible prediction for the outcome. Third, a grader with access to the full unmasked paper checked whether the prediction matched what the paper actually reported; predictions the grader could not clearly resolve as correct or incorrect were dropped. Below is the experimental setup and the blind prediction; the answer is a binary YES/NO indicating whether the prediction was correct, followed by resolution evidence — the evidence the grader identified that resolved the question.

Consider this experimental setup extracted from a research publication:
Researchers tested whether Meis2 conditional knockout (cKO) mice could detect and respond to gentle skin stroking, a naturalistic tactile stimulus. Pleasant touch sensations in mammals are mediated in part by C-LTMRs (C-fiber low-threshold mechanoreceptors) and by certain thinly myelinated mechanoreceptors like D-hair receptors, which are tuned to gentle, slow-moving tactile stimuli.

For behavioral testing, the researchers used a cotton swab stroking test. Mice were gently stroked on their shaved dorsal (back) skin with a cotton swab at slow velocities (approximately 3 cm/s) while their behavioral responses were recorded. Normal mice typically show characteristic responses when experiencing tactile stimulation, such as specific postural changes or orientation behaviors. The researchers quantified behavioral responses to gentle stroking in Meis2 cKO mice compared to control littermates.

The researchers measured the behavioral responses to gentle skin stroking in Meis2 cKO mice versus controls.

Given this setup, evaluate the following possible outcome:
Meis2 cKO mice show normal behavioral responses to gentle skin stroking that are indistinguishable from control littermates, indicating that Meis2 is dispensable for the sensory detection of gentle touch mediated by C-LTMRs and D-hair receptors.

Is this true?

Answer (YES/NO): NO